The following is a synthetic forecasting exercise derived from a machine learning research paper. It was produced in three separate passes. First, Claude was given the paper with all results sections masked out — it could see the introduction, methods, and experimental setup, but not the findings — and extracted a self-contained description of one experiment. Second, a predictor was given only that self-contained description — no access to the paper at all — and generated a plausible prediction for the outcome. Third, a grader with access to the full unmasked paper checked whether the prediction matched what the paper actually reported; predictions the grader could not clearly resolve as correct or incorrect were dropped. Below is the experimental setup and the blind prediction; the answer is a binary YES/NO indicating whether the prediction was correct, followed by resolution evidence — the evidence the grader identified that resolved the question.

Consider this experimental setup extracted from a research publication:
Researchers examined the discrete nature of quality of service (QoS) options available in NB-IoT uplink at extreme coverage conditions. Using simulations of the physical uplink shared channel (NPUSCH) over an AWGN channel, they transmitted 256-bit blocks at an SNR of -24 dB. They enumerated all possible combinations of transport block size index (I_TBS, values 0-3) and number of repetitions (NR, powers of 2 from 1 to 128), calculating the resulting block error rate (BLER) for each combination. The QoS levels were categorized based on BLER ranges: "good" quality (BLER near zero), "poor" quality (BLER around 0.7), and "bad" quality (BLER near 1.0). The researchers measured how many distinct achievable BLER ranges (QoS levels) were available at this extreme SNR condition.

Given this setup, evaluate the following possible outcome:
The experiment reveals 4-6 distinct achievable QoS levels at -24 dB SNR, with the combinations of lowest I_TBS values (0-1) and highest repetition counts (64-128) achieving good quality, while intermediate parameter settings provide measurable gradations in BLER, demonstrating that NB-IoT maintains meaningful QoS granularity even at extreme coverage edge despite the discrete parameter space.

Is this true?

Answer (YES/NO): NO